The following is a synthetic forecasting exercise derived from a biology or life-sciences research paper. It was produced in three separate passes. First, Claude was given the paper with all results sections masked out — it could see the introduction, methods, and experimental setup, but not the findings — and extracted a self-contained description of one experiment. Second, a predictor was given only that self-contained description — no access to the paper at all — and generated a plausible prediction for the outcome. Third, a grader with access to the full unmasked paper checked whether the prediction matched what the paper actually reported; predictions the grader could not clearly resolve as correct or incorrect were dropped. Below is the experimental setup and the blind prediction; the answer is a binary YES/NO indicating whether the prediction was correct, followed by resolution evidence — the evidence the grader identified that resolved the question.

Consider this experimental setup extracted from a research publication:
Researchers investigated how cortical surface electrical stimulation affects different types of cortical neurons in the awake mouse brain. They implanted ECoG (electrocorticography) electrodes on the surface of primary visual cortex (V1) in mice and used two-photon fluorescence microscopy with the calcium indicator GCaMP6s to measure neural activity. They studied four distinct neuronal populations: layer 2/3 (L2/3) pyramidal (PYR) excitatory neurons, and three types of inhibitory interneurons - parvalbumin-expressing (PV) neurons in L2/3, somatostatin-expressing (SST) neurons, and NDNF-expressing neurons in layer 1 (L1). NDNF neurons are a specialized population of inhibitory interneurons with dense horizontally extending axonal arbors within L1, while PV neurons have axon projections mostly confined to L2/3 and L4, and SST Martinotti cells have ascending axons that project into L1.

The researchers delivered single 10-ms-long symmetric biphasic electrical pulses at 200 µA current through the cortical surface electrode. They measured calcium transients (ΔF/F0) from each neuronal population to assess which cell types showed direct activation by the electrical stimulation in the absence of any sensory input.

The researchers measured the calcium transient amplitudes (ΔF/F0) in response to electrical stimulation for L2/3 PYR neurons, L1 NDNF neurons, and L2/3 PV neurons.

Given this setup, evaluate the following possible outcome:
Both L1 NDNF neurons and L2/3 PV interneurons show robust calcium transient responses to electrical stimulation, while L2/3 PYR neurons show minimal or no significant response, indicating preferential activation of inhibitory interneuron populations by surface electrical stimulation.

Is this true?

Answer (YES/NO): NO